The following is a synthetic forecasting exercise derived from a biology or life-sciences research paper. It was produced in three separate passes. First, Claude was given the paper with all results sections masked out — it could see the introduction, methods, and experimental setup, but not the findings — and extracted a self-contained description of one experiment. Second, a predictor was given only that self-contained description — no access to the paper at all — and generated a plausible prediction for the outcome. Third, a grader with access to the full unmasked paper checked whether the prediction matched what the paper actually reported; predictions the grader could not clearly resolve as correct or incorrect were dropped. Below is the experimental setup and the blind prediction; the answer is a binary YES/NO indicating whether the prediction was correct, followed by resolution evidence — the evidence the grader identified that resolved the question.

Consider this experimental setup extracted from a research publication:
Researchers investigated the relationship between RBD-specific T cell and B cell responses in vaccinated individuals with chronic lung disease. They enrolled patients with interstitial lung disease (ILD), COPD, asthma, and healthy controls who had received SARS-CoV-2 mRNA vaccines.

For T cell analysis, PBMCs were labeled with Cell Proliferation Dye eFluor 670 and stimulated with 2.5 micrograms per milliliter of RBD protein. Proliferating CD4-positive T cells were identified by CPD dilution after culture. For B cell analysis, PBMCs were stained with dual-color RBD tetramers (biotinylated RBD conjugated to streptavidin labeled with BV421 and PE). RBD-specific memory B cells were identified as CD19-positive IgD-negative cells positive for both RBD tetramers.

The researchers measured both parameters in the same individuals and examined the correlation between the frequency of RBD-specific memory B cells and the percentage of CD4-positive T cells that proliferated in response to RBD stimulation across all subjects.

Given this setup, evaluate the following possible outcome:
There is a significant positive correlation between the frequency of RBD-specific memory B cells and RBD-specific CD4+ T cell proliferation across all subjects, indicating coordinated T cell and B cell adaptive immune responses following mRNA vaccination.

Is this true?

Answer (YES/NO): NO